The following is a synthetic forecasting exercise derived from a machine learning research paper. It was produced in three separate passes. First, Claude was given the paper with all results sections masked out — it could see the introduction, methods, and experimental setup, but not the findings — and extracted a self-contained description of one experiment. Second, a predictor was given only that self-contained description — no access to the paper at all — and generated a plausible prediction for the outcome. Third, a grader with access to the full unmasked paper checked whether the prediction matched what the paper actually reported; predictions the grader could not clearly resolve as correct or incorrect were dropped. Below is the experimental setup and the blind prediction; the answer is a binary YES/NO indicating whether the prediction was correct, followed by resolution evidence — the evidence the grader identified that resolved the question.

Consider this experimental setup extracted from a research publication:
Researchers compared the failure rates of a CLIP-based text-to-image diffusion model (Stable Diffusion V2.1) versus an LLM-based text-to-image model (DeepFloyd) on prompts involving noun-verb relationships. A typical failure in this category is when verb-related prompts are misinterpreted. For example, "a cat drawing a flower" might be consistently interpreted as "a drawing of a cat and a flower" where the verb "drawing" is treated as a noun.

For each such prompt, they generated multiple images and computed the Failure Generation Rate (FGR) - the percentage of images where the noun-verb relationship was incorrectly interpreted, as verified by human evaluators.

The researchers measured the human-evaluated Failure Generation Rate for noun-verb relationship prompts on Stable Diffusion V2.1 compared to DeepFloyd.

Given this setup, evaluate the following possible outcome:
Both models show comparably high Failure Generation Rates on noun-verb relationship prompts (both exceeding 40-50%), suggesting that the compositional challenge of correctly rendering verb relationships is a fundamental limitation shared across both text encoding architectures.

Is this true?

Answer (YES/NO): NO